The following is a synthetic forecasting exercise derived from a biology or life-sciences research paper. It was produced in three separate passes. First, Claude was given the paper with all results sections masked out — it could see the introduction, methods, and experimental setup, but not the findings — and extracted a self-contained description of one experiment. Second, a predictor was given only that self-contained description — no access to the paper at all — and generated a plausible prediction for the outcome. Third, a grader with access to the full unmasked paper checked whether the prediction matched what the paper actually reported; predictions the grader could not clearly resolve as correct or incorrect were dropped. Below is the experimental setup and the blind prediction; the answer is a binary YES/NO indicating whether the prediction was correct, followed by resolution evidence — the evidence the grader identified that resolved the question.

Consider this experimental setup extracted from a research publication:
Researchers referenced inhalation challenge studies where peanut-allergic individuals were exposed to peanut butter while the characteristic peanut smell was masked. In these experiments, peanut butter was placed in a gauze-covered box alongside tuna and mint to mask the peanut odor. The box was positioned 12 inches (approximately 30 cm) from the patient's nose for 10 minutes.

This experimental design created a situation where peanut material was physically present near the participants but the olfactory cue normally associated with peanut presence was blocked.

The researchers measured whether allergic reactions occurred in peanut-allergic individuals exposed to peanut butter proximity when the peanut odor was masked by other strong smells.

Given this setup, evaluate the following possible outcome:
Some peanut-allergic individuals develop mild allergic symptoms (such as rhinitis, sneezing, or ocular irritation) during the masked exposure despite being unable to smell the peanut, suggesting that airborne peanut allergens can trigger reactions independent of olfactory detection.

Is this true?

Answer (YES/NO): NO